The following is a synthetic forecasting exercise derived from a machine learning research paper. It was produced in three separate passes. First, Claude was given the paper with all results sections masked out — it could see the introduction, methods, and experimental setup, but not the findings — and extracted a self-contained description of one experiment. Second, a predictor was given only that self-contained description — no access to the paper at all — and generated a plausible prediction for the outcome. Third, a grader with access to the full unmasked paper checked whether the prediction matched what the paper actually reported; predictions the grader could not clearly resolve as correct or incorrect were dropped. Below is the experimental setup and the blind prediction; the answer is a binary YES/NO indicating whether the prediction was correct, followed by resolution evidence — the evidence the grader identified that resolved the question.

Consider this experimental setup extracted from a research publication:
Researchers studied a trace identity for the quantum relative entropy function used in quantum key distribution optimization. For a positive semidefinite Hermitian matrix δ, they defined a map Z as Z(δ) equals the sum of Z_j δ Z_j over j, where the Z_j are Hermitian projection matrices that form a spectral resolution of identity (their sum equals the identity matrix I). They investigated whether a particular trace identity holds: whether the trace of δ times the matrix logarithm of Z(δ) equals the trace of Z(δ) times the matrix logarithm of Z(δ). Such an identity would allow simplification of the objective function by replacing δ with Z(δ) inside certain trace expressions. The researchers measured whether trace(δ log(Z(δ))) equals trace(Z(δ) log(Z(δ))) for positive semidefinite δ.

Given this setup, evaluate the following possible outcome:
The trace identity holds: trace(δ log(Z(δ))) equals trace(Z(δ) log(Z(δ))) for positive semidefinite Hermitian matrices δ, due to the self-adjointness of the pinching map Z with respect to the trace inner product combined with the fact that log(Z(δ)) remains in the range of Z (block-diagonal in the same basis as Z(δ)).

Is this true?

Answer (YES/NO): YES